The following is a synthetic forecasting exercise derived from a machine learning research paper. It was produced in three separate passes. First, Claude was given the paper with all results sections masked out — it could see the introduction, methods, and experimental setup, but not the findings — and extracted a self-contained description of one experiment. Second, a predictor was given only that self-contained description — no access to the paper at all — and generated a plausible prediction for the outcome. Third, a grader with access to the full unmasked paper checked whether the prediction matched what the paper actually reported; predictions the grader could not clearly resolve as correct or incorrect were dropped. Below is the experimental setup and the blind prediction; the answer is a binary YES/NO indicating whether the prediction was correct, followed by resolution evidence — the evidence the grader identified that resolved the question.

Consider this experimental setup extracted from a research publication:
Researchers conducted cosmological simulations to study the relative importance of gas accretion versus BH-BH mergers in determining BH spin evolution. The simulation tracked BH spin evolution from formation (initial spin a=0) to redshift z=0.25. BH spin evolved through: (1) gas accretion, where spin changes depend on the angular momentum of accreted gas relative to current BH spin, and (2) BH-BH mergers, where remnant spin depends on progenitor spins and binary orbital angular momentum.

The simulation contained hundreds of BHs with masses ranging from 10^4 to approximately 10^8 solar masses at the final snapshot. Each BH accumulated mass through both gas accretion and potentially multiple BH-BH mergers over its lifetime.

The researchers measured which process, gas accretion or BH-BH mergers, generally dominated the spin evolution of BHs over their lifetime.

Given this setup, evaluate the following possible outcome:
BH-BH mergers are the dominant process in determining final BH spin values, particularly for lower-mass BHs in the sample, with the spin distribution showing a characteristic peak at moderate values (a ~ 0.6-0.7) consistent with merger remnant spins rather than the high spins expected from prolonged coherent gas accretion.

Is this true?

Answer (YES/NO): NO